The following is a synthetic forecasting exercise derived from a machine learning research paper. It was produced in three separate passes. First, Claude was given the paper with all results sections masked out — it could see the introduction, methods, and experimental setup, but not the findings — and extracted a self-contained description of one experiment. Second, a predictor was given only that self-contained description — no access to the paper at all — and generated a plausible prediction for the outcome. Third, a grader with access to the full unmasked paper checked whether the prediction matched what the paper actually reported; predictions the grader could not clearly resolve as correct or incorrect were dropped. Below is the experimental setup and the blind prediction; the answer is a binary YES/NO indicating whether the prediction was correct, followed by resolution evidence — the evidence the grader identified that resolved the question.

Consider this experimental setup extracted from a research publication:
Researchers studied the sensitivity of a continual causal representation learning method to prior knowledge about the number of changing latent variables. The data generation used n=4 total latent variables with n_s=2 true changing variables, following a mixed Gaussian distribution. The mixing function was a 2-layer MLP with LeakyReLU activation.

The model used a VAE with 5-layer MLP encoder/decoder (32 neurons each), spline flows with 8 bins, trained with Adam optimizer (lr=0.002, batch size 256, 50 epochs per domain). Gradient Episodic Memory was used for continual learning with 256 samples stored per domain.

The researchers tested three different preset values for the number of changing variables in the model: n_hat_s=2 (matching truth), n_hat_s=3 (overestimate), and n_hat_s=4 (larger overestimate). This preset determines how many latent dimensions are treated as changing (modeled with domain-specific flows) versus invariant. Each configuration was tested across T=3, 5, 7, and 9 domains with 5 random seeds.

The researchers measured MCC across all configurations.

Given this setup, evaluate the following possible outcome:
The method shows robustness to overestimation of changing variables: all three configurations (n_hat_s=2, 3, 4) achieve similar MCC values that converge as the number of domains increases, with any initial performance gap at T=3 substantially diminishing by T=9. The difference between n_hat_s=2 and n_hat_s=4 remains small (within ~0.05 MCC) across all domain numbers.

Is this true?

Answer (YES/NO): NO